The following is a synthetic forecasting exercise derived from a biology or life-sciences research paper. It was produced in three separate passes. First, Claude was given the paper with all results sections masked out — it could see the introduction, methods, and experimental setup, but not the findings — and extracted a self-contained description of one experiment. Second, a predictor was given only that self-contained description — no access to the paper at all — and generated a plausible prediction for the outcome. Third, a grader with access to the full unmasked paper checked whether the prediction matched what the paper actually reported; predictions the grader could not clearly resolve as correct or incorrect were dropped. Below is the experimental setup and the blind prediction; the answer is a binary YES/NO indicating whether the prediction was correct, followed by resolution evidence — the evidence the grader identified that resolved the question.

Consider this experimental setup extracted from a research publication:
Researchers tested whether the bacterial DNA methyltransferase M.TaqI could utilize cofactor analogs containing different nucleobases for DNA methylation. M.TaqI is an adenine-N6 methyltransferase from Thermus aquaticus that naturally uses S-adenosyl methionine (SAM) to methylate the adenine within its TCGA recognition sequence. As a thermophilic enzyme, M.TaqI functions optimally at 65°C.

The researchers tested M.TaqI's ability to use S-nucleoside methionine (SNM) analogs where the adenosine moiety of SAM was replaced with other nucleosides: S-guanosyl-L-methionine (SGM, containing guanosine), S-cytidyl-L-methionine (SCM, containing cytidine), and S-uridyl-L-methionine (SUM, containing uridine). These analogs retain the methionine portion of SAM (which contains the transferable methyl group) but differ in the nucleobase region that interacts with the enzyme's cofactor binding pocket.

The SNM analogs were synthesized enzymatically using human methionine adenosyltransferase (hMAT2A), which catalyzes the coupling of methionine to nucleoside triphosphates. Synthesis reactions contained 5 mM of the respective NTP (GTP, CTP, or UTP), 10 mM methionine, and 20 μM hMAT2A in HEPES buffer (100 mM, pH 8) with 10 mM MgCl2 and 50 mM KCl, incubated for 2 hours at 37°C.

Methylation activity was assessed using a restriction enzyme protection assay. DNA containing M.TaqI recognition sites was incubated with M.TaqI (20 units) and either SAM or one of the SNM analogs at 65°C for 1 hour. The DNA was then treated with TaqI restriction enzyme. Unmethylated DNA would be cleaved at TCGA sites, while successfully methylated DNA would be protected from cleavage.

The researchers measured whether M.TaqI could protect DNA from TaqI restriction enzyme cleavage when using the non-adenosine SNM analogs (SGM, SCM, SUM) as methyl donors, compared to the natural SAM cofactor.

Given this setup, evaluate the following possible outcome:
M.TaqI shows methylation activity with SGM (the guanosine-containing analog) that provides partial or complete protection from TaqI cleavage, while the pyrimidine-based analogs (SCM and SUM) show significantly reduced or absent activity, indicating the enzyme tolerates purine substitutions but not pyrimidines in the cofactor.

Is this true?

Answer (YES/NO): NO